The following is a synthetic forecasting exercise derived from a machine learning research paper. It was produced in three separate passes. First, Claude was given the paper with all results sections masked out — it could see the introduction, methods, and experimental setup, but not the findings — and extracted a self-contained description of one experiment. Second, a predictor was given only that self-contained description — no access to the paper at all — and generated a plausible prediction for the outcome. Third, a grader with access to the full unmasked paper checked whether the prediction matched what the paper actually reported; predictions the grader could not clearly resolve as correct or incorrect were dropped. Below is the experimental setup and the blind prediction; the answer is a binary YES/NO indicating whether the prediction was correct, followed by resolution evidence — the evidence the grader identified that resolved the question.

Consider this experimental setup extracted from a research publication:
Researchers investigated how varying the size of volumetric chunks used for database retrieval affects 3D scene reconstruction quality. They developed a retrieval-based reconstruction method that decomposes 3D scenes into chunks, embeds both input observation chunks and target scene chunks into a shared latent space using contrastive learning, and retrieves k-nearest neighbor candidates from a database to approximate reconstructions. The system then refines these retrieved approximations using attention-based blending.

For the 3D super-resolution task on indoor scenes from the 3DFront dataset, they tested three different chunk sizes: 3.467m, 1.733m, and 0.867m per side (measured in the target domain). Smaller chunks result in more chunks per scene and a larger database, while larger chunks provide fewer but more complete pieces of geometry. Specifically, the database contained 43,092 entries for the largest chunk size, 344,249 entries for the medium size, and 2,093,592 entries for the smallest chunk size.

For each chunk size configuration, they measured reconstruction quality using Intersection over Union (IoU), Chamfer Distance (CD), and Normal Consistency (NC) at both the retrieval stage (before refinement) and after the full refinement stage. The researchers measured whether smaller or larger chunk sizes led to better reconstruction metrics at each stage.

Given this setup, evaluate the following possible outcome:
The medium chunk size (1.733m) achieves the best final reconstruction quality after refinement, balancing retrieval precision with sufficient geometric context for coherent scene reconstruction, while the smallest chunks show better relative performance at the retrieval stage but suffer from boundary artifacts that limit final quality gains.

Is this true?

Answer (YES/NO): NO